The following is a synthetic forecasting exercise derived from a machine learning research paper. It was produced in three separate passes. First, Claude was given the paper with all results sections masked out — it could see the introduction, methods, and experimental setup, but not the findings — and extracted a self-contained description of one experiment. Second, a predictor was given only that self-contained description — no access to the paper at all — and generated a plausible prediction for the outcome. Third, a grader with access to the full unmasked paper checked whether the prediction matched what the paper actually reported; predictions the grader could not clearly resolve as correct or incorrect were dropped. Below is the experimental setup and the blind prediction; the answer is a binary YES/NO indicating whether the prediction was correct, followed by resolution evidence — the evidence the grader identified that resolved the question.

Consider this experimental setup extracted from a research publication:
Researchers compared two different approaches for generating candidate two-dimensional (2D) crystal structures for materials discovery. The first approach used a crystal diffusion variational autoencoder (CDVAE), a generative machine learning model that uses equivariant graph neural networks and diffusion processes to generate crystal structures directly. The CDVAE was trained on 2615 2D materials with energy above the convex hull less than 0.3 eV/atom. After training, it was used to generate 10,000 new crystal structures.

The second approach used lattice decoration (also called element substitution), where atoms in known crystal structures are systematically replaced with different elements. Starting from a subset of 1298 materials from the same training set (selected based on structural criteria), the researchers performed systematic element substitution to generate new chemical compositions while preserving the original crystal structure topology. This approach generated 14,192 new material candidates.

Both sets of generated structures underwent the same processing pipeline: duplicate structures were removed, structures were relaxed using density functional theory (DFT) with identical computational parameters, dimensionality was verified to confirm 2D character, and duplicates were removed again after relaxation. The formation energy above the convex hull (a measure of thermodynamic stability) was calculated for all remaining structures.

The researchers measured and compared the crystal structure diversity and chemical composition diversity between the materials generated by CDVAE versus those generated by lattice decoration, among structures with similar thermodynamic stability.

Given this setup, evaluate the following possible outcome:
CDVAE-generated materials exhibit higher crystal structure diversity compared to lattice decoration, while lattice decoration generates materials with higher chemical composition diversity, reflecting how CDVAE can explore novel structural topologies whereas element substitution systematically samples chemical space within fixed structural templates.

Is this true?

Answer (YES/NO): NO